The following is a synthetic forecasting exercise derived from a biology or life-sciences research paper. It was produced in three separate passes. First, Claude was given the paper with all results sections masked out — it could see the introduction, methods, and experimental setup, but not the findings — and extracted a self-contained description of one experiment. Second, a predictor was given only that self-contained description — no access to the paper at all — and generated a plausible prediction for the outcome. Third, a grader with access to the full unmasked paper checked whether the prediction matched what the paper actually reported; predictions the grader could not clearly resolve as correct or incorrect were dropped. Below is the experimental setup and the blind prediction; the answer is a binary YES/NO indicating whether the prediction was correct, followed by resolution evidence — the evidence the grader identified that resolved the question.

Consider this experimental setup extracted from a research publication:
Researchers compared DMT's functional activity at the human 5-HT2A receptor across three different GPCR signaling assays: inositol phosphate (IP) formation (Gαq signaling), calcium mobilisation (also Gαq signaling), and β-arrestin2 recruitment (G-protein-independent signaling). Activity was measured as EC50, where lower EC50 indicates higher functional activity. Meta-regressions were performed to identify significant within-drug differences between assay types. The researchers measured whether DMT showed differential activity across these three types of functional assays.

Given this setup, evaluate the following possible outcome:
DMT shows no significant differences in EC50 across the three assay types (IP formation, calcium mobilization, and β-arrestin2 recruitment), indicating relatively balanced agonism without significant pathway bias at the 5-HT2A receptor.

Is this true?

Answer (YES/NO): NO